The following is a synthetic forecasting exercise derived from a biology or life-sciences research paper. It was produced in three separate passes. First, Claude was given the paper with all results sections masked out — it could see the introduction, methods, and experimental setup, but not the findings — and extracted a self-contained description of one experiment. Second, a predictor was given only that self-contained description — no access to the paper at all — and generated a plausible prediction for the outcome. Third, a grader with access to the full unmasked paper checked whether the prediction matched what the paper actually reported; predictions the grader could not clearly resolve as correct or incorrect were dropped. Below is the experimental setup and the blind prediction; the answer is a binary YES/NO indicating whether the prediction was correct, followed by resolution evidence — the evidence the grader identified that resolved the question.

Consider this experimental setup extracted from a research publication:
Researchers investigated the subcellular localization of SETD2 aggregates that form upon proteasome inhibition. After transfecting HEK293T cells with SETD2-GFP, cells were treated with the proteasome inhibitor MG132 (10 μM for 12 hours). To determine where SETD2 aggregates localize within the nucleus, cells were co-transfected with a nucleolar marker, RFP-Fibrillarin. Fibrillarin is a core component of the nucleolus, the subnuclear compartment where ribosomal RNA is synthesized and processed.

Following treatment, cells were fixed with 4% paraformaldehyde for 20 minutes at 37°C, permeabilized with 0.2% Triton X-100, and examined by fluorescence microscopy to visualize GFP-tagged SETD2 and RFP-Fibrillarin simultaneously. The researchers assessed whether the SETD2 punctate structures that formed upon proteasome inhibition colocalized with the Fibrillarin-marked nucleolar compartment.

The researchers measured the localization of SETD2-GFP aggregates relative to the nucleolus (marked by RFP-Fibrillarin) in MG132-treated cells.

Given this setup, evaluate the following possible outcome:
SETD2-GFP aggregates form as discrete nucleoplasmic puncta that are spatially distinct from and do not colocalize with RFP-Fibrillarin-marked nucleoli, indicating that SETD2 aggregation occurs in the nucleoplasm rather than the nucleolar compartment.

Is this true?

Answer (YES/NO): YES